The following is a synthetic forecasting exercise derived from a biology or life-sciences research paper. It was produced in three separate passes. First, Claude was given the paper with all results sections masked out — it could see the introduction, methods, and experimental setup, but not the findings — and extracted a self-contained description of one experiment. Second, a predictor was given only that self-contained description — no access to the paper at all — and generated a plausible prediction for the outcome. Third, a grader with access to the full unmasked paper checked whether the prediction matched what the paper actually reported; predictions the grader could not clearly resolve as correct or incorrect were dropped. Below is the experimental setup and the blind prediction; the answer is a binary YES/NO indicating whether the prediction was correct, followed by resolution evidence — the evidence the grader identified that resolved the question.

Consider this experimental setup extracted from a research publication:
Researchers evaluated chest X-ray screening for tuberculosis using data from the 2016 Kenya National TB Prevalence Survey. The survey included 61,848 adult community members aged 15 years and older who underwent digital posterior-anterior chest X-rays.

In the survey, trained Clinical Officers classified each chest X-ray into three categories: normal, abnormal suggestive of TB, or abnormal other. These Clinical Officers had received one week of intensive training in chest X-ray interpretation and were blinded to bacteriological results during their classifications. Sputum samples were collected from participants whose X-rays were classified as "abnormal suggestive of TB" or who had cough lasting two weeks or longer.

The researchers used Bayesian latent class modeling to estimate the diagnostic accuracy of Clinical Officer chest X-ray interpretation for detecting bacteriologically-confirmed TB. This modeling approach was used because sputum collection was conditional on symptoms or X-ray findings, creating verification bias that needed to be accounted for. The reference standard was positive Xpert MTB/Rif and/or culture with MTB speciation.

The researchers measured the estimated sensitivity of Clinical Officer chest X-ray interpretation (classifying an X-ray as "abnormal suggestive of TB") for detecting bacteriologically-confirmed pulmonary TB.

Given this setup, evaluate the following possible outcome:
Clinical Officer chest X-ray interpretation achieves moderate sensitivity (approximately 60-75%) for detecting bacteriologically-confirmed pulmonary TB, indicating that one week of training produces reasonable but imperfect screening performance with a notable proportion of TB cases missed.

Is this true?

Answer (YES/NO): NO